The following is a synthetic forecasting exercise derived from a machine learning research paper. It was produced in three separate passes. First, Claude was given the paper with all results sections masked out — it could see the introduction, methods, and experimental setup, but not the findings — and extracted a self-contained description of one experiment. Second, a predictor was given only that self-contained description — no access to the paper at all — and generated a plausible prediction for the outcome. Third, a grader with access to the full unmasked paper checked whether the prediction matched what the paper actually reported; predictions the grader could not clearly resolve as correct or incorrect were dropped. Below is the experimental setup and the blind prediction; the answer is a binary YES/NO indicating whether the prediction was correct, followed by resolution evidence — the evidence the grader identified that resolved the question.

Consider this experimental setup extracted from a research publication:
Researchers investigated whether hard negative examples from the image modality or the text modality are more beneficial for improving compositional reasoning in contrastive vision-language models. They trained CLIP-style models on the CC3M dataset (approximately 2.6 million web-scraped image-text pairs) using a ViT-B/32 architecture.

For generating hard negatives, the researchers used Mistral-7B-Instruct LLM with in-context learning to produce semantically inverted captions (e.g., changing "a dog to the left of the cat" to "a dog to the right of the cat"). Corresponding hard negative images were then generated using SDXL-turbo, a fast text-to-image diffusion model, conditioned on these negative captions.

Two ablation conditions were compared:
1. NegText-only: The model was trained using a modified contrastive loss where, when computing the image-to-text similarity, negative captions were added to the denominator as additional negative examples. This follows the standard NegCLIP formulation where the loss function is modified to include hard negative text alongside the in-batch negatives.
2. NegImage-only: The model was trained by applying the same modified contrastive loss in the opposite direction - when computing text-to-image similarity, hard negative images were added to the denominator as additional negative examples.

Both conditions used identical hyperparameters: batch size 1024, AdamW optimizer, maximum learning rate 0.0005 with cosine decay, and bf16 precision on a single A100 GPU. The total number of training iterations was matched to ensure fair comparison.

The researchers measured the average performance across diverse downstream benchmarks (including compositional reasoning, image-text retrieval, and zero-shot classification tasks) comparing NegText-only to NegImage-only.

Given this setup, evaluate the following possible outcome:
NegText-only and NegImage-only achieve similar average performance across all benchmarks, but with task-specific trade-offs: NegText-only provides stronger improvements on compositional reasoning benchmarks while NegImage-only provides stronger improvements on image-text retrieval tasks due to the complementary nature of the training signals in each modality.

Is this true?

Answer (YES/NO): NO